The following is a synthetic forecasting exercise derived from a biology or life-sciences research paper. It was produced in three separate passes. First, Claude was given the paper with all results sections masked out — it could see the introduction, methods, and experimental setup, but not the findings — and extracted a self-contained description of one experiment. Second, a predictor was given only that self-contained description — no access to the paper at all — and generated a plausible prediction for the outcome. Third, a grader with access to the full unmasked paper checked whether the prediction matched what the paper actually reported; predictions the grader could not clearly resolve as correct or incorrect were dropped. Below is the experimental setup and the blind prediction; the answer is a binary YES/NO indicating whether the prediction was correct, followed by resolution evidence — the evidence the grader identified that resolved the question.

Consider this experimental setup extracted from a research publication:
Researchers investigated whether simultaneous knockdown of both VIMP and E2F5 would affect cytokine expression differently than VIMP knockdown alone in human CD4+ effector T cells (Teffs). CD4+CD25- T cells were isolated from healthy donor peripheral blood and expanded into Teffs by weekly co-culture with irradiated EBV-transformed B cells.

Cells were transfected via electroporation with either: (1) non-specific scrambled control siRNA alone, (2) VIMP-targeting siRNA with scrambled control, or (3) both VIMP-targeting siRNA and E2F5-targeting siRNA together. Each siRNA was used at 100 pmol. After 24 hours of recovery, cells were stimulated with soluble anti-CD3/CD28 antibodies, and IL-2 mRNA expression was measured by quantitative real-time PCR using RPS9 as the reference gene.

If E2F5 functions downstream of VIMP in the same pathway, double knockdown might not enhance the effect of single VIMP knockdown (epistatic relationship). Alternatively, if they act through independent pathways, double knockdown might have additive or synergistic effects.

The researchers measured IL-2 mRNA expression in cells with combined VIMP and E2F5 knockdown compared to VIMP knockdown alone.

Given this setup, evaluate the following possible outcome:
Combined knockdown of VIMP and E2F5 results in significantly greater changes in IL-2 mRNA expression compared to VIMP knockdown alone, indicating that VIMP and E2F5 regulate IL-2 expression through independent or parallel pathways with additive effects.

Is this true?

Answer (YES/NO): NO